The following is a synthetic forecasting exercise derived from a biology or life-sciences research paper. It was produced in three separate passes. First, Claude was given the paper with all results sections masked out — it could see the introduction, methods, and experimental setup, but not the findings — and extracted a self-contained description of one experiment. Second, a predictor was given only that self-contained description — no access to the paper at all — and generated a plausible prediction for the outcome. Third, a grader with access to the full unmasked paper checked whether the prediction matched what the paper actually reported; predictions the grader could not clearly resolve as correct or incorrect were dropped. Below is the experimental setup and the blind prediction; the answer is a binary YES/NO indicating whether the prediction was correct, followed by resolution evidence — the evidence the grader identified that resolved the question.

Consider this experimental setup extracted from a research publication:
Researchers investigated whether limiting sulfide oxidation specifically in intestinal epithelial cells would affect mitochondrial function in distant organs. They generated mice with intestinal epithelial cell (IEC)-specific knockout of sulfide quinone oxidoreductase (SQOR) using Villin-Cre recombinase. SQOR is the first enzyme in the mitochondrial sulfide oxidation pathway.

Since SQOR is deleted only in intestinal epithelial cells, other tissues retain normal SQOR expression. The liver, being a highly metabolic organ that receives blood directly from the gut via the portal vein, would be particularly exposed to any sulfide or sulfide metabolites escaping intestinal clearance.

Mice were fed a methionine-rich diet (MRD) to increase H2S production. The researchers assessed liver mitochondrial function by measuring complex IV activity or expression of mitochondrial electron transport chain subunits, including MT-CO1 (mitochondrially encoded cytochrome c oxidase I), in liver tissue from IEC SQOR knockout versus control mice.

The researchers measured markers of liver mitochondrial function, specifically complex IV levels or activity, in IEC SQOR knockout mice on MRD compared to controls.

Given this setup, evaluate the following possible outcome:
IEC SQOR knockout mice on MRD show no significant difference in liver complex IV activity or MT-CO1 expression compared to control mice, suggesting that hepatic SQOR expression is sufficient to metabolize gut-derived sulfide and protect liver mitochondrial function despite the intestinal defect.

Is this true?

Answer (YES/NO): NO